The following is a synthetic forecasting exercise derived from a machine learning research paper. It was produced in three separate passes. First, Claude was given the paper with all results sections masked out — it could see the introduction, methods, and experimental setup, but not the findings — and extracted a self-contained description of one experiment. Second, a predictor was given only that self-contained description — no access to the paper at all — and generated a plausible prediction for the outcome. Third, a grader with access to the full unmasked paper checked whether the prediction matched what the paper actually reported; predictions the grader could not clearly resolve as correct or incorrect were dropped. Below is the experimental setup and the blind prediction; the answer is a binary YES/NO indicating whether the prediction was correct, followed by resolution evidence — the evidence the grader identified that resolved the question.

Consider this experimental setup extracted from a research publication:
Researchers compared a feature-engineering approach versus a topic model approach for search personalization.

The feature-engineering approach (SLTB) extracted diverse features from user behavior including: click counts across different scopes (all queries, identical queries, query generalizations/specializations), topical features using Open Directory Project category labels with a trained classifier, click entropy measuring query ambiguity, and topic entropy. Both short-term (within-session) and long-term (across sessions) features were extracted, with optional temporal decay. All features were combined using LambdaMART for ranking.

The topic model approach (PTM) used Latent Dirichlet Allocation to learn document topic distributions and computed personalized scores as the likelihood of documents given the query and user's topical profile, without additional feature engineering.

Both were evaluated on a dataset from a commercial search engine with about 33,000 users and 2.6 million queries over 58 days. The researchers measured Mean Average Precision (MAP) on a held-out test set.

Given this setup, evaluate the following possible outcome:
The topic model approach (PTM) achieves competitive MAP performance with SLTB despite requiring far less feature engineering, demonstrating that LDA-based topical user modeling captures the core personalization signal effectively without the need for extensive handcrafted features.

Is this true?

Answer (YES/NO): NO